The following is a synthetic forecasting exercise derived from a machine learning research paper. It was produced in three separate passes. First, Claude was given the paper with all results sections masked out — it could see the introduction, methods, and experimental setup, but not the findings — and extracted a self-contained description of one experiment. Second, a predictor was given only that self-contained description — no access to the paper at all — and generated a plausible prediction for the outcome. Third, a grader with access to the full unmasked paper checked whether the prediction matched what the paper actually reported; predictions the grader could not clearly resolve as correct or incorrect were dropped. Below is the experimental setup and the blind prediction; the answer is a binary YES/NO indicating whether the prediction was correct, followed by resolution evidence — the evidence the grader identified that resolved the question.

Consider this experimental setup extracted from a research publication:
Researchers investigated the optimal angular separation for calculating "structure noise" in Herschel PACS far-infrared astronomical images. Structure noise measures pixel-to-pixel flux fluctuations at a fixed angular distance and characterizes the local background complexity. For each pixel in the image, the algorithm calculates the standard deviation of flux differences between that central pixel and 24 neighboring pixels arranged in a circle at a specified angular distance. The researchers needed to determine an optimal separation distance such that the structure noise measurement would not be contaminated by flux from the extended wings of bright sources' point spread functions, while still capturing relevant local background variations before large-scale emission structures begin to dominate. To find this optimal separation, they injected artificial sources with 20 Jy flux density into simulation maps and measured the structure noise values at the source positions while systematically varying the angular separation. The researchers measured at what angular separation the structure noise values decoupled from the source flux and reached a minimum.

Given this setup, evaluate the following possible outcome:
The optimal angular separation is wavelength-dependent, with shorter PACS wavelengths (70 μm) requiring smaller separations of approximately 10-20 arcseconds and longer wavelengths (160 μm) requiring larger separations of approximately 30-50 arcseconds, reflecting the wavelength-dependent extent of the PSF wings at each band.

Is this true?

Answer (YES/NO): NO